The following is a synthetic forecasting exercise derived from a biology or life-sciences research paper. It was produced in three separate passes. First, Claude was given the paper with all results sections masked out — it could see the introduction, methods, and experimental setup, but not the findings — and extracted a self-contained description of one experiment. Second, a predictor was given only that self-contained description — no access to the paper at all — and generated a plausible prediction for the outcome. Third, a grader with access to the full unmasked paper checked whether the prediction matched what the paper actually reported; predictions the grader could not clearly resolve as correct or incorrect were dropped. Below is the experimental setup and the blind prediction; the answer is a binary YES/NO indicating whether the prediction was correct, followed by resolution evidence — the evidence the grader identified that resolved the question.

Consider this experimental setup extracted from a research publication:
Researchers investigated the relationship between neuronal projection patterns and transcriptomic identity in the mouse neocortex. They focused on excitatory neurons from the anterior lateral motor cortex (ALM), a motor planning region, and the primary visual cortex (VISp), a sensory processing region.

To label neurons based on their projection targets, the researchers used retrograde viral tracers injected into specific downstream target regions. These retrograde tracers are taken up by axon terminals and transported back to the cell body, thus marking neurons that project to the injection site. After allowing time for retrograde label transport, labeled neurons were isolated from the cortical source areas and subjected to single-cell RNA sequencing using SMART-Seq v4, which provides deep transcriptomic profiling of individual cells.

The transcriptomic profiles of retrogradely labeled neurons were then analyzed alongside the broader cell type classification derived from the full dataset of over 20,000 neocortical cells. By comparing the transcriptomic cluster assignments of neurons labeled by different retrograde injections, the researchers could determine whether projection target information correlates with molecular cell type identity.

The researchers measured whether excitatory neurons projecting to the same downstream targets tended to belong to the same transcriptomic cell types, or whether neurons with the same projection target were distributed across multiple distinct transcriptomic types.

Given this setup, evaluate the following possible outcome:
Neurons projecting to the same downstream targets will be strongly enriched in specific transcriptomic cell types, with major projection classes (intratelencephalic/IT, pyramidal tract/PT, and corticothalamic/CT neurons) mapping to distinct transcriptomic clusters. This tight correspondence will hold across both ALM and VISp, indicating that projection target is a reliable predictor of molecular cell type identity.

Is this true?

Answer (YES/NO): YES